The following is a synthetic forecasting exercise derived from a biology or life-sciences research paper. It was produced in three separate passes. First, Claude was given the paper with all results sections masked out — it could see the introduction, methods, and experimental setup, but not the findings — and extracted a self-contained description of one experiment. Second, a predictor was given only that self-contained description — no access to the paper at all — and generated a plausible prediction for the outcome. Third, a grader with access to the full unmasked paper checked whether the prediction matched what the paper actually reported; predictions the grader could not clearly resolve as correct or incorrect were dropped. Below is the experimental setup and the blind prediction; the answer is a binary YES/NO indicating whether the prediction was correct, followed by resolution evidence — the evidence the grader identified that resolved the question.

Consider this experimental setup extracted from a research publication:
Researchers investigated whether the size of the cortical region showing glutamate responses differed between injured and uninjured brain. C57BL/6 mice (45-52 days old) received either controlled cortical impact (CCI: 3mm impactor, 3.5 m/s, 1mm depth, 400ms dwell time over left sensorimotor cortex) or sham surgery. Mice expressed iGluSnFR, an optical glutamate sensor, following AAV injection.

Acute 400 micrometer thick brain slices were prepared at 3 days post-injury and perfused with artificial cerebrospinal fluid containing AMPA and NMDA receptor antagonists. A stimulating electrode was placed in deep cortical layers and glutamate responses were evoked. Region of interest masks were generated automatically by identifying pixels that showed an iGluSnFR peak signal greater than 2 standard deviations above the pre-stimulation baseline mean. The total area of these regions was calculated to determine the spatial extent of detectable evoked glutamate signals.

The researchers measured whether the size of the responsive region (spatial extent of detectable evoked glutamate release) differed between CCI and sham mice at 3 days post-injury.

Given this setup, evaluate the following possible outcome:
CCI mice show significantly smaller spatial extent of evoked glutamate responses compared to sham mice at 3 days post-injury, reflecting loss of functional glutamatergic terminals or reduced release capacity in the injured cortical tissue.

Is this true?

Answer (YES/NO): NO